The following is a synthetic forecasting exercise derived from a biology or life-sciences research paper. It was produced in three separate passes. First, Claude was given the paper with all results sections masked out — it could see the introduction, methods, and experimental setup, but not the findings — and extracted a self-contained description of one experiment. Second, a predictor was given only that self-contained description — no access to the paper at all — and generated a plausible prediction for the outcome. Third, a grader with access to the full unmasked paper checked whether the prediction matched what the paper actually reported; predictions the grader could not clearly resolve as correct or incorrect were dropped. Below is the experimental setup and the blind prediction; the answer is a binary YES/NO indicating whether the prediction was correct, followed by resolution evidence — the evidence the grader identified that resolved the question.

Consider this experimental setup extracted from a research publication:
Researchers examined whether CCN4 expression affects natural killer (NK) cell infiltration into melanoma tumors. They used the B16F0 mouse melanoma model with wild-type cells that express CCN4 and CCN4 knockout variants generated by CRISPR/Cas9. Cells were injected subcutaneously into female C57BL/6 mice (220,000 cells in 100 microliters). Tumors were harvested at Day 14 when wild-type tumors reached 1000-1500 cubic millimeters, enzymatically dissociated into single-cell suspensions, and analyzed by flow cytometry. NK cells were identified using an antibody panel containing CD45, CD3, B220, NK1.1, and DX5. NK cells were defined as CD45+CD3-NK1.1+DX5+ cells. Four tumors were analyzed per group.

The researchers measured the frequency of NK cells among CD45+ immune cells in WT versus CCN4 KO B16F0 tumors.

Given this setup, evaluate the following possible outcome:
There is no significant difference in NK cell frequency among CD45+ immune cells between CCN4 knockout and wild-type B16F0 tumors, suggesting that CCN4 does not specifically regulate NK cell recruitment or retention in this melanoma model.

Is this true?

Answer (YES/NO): NO